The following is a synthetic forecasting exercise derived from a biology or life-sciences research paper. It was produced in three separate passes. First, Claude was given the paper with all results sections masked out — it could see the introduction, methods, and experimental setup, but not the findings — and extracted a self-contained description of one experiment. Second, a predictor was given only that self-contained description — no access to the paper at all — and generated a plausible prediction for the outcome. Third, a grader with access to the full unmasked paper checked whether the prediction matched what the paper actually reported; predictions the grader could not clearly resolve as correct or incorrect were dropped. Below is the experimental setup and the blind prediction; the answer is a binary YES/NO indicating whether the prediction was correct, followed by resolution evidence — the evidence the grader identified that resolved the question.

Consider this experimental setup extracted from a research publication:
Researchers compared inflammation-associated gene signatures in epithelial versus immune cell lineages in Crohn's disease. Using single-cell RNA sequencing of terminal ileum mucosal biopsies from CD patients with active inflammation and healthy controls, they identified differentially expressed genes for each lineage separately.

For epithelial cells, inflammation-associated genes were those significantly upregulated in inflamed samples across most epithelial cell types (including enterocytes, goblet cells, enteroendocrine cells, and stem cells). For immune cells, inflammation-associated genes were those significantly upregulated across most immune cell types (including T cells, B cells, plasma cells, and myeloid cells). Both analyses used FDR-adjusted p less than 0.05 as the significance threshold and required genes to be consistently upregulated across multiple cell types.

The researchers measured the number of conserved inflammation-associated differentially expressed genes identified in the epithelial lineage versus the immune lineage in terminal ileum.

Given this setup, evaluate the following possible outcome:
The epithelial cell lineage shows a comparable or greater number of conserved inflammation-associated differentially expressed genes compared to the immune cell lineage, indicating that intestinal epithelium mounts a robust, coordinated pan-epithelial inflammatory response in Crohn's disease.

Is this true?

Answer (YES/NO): NO